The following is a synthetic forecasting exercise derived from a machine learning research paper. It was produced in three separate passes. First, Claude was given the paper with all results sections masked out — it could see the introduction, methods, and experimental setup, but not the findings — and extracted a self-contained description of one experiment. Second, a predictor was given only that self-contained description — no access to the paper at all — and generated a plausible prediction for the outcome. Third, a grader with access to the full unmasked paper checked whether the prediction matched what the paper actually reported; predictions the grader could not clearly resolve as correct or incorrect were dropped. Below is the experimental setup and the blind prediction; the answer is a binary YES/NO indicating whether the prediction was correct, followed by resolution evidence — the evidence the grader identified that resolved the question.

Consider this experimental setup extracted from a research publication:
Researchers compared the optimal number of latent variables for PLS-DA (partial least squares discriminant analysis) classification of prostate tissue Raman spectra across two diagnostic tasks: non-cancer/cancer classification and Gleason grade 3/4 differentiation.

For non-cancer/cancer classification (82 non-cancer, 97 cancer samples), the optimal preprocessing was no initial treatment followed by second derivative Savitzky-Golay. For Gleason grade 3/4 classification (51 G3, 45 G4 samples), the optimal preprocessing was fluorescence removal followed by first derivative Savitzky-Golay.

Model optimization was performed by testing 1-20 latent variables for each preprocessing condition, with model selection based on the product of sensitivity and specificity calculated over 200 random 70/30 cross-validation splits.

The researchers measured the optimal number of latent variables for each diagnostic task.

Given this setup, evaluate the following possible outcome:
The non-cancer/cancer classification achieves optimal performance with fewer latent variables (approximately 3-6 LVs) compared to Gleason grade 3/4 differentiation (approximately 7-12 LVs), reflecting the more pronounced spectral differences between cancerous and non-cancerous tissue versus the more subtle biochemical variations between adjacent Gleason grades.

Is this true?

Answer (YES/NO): NO